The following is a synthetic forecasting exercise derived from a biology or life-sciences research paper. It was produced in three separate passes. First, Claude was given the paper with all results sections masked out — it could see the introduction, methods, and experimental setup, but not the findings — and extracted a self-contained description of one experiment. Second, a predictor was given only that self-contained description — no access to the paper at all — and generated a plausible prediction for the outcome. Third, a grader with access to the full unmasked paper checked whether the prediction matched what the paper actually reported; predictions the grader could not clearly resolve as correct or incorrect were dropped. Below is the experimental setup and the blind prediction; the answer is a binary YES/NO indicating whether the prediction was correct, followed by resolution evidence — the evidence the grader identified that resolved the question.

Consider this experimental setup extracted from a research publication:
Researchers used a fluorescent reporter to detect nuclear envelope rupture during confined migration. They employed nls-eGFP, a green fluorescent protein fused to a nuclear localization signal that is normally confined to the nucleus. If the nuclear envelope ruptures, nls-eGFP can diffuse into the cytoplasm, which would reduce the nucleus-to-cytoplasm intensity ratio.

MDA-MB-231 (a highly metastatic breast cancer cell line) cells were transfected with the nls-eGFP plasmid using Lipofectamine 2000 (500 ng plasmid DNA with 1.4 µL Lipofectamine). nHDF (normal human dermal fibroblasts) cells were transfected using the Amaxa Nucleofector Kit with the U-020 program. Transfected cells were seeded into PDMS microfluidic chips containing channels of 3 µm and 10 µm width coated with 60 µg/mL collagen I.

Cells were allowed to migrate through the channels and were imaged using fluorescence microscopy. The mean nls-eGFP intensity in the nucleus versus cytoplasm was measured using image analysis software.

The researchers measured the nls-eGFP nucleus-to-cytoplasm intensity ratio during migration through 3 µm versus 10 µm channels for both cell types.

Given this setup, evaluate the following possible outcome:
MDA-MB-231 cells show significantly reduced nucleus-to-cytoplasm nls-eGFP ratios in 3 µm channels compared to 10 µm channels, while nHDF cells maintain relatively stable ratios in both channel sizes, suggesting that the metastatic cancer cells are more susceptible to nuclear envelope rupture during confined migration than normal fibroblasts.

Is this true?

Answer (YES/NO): NO